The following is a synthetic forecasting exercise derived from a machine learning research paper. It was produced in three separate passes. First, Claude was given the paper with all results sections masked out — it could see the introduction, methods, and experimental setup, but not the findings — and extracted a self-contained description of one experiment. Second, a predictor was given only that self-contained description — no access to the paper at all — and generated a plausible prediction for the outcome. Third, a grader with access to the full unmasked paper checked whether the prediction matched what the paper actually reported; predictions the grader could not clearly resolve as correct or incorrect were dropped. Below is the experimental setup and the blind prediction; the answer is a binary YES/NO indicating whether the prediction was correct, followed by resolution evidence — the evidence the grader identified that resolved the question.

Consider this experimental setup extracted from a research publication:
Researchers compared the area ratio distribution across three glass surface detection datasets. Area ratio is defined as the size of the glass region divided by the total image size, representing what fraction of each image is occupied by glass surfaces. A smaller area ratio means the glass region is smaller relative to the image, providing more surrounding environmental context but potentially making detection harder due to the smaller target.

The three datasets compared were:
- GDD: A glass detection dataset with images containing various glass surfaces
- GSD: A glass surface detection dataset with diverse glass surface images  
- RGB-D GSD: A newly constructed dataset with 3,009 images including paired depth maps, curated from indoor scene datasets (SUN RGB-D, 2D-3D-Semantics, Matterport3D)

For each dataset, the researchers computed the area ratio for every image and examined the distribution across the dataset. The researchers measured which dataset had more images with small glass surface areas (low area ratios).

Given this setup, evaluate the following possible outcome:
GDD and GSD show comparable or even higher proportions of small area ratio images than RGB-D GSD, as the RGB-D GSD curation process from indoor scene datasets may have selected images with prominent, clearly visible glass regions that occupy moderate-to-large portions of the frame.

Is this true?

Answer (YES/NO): NO